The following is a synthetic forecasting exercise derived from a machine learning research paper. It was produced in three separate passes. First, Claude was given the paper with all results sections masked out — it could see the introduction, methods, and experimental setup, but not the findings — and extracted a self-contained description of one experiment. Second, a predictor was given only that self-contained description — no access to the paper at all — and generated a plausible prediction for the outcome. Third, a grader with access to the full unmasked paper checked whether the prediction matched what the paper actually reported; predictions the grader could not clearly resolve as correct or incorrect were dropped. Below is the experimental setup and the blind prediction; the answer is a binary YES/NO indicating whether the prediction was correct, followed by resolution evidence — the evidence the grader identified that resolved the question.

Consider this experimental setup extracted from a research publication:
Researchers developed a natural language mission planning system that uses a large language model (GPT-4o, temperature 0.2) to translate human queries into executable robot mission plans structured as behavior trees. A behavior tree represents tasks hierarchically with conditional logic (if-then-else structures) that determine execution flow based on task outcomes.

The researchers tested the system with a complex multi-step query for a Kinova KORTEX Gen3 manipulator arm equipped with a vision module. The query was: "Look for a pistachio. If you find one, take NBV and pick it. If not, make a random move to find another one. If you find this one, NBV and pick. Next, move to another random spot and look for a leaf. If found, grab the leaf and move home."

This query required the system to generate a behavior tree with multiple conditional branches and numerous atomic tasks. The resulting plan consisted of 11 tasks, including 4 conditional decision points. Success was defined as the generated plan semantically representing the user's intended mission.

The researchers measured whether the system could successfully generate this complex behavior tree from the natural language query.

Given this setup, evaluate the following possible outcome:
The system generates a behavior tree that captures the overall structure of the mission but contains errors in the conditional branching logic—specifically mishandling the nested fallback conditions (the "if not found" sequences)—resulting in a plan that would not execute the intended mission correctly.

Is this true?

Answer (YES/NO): NO